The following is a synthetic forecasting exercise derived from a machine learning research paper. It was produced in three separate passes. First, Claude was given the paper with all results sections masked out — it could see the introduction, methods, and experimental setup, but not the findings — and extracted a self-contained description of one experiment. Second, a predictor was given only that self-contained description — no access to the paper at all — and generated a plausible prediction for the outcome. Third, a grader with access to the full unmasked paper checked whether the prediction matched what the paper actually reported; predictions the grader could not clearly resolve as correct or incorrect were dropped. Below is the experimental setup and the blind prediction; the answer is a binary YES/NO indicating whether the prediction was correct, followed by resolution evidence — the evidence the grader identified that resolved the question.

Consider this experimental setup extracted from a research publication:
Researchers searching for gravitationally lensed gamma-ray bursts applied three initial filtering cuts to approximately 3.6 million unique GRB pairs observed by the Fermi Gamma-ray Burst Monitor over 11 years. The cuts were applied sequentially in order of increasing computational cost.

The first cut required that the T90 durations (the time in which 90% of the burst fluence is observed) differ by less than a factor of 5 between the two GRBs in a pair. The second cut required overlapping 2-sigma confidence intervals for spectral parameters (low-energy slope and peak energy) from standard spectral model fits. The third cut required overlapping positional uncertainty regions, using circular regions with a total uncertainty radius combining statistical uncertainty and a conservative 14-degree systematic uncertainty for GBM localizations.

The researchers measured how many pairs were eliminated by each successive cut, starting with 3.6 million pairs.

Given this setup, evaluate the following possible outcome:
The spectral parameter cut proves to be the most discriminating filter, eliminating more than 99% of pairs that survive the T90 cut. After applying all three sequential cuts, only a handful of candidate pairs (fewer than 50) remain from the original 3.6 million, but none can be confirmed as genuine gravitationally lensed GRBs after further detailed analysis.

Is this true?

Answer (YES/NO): NO